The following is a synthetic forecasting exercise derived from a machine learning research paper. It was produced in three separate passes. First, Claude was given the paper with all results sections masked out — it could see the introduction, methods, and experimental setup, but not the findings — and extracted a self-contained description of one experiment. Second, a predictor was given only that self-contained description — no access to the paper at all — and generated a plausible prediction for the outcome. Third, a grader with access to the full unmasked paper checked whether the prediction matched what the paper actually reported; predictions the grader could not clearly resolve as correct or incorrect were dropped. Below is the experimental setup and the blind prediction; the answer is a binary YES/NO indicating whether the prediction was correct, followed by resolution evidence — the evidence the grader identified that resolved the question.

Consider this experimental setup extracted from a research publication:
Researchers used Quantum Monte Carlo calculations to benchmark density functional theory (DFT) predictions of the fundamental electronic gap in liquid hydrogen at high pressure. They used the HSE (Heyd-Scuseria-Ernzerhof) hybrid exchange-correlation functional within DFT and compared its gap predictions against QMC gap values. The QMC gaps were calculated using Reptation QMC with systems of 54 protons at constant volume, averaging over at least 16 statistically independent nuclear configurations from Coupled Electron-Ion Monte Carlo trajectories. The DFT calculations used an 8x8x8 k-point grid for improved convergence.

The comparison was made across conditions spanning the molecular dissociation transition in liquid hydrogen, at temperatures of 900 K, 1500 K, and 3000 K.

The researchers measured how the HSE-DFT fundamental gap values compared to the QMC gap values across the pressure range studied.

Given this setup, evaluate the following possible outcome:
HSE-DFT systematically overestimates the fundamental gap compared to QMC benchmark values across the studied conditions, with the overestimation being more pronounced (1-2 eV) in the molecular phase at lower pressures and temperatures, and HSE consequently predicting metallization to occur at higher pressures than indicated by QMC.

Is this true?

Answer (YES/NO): NO